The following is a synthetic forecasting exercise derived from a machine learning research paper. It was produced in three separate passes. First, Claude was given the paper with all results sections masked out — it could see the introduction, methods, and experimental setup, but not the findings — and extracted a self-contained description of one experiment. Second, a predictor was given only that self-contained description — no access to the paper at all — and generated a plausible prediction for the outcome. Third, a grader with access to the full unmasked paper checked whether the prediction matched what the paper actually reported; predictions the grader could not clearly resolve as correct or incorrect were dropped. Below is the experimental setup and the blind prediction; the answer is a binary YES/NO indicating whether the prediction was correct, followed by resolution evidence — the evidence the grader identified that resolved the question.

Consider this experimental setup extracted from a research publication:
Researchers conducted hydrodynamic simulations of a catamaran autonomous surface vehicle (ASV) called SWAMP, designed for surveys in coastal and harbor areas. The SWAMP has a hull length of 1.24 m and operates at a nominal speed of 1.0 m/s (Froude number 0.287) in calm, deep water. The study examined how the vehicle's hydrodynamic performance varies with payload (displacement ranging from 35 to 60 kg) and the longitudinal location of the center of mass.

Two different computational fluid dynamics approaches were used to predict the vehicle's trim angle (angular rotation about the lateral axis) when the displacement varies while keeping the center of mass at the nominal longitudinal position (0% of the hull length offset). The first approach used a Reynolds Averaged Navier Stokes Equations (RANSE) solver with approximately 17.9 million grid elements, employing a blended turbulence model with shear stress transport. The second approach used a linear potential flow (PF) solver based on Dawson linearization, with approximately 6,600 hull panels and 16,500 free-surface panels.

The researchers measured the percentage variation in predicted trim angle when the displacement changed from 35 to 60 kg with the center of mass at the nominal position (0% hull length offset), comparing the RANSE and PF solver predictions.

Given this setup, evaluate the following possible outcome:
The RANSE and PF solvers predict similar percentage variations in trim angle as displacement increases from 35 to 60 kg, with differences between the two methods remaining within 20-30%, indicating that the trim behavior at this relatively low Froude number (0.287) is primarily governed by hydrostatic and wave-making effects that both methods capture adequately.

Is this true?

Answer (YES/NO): NO